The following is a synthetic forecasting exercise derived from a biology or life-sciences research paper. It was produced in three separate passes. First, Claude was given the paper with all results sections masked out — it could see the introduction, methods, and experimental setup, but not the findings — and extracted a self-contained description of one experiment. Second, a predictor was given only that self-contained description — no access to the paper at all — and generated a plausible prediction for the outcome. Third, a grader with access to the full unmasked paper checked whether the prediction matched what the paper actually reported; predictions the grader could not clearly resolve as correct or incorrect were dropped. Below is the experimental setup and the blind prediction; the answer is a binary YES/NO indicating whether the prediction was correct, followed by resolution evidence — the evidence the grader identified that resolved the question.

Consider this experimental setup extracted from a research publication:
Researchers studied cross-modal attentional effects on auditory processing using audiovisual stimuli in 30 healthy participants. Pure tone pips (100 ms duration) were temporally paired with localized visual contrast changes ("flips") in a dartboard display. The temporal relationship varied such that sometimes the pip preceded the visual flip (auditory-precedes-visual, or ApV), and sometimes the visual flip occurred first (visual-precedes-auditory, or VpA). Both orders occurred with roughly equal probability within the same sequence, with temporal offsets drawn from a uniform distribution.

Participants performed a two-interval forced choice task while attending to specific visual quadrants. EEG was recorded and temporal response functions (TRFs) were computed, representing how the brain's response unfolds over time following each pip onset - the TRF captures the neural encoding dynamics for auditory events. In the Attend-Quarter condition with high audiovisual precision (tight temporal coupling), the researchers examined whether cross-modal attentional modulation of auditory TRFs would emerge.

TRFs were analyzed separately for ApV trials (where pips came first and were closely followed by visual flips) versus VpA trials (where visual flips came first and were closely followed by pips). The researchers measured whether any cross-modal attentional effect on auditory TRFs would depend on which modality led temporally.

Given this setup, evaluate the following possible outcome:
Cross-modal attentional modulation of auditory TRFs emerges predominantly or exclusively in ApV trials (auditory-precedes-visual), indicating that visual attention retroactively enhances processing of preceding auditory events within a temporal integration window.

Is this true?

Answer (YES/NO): YES